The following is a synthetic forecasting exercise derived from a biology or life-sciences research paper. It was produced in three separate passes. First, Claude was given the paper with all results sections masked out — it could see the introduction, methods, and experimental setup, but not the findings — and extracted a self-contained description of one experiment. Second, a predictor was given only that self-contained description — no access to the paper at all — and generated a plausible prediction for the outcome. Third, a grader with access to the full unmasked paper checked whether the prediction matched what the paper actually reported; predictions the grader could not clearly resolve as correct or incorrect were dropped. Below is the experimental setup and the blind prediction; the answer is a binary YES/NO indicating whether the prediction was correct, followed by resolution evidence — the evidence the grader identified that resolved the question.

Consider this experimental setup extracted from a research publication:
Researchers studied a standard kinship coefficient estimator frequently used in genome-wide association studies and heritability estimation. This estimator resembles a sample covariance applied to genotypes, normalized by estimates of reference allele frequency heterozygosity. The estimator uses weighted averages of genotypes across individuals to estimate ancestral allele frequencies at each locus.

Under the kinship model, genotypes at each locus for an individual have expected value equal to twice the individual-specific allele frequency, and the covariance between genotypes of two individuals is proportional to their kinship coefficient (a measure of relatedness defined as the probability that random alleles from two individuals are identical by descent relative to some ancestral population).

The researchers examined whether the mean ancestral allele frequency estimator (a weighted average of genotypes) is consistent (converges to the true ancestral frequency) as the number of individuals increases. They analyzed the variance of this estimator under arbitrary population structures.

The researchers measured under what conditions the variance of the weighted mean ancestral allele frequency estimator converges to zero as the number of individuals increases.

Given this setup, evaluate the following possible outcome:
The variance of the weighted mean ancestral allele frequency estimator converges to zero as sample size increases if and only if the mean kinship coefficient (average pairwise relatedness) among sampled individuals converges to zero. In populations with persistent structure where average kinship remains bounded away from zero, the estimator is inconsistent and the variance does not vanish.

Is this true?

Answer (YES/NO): NO